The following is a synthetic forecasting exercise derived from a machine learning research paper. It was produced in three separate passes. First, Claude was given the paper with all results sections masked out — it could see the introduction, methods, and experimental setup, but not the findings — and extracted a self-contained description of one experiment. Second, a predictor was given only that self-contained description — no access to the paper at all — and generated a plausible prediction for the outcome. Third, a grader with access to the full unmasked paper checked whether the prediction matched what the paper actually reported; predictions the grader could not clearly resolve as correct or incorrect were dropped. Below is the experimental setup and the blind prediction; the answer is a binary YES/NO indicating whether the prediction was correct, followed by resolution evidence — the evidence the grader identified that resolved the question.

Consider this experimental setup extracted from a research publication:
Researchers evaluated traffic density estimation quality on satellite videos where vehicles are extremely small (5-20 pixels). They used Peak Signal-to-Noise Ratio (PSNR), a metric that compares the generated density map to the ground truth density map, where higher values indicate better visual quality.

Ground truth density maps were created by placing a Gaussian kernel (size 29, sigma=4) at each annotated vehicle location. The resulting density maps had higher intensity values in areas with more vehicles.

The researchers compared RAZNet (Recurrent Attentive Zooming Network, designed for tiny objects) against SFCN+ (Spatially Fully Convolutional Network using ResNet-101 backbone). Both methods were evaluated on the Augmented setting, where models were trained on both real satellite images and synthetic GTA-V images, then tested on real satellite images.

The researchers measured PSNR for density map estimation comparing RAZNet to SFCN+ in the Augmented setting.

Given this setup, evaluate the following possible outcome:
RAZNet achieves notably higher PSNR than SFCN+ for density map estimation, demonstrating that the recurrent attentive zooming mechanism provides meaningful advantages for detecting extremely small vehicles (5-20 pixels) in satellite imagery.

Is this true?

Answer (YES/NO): YES